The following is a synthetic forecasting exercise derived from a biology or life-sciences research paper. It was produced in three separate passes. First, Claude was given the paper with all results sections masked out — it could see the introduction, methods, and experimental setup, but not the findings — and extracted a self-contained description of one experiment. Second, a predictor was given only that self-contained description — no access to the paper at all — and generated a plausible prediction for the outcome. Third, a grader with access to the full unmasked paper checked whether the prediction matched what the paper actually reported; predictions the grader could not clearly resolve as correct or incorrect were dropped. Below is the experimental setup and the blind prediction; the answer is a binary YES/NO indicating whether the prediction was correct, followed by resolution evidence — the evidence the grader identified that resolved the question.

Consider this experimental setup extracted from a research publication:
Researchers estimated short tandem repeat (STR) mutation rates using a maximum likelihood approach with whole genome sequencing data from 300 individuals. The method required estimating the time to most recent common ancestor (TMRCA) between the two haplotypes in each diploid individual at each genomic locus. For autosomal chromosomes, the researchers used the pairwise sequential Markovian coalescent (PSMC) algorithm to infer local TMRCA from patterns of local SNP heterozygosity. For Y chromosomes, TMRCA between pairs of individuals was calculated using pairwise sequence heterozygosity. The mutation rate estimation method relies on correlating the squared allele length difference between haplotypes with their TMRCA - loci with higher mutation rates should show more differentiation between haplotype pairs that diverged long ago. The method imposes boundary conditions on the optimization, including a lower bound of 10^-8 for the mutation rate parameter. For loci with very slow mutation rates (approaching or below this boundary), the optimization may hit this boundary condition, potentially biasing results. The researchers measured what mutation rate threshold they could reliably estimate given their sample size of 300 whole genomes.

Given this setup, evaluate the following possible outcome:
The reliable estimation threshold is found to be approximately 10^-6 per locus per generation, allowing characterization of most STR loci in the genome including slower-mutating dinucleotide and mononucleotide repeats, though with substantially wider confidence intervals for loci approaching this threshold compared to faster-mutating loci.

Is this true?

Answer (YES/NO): NO